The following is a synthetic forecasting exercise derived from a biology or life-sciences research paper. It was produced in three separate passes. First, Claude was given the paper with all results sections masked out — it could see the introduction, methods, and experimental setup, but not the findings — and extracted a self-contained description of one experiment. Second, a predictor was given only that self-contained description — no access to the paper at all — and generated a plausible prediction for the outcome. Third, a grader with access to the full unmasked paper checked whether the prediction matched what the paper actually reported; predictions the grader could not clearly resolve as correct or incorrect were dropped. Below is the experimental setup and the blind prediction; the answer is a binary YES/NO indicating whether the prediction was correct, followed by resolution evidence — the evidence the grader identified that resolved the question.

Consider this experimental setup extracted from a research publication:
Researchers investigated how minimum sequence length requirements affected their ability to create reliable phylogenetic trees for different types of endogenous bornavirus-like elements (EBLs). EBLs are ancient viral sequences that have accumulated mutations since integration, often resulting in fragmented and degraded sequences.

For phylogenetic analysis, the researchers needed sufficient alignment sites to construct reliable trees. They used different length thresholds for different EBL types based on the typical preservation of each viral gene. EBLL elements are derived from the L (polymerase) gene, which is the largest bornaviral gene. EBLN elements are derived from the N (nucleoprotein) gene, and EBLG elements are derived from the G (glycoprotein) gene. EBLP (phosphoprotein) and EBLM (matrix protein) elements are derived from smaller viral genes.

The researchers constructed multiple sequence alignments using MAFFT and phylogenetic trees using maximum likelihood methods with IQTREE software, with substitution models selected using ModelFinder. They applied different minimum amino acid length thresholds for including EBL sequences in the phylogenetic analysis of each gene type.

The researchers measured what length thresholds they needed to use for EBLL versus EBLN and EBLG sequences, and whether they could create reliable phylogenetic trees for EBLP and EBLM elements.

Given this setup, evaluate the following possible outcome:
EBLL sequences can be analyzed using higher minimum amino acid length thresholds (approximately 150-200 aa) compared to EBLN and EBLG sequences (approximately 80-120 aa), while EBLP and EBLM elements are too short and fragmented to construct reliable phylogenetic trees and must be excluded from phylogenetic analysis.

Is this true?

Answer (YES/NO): NO